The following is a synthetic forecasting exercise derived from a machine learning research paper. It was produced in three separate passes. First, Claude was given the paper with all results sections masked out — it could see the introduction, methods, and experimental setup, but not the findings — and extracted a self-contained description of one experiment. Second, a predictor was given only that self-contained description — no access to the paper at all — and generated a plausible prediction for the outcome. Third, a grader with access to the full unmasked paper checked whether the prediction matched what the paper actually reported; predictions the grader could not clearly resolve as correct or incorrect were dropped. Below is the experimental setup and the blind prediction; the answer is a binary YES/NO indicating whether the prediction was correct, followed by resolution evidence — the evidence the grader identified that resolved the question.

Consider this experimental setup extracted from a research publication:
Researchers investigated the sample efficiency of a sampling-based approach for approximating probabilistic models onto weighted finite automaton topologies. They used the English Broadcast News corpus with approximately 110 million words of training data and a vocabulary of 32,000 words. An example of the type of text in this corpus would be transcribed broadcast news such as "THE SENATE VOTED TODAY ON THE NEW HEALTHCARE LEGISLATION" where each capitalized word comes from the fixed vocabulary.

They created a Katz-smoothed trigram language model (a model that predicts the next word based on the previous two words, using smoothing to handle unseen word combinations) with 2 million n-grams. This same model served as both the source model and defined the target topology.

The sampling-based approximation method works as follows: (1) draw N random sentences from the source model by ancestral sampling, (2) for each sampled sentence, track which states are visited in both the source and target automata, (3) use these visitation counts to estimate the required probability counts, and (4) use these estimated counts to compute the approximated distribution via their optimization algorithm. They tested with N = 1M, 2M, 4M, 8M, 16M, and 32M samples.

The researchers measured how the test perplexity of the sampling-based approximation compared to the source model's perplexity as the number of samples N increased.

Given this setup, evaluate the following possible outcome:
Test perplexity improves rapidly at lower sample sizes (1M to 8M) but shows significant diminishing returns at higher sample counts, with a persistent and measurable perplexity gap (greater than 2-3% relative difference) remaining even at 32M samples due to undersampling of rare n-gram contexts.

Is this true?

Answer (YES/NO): NO